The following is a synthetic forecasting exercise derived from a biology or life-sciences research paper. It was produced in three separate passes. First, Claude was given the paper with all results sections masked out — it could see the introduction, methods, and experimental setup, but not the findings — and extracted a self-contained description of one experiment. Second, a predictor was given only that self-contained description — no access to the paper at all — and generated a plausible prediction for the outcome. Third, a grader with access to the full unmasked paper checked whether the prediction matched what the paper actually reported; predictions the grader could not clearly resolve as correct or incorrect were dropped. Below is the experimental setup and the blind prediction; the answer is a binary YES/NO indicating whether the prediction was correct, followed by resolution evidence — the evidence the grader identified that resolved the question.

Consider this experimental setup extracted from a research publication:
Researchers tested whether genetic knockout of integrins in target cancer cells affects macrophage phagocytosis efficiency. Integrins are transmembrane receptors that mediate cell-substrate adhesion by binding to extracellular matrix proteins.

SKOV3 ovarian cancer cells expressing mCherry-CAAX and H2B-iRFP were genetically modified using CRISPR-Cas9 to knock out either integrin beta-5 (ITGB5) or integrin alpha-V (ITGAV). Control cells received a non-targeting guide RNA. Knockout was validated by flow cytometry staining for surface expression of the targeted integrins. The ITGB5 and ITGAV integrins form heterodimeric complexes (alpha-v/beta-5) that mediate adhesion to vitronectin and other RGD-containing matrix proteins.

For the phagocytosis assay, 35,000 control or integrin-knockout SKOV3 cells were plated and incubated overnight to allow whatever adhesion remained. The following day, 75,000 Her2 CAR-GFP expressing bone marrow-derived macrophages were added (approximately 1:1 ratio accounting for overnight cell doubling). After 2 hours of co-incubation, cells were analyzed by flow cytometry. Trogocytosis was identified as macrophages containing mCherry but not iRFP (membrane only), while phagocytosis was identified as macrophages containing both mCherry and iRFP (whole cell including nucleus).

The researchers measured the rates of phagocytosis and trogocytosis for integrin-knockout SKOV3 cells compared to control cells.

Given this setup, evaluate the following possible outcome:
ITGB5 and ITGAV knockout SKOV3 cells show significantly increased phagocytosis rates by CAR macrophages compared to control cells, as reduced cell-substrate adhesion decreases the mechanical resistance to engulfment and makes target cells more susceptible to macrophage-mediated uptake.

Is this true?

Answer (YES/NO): NO